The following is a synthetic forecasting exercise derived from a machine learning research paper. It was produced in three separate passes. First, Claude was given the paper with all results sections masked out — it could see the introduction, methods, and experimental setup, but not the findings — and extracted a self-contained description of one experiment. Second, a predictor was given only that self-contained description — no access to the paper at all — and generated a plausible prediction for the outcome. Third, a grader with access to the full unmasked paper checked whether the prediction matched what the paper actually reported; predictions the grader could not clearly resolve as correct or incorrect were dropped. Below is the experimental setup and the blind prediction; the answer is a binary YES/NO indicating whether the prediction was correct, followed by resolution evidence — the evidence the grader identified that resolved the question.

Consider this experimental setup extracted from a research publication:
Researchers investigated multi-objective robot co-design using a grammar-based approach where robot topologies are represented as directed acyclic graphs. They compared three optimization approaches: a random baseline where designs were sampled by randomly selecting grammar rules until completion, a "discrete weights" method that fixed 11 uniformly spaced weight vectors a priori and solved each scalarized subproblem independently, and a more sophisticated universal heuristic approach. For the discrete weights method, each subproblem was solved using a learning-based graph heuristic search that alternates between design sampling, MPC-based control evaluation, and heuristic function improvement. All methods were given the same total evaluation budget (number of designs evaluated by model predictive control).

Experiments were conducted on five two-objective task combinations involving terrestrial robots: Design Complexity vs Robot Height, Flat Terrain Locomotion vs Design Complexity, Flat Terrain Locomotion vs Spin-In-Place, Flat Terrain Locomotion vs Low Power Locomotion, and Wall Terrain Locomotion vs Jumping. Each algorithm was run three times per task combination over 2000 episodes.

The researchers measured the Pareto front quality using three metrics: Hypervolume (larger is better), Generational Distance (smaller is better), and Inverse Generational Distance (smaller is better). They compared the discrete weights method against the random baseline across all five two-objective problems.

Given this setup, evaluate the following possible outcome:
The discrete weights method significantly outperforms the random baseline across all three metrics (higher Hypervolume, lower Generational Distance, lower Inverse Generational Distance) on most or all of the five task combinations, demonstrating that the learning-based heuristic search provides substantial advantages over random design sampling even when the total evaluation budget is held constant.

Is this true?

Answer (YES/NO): NO